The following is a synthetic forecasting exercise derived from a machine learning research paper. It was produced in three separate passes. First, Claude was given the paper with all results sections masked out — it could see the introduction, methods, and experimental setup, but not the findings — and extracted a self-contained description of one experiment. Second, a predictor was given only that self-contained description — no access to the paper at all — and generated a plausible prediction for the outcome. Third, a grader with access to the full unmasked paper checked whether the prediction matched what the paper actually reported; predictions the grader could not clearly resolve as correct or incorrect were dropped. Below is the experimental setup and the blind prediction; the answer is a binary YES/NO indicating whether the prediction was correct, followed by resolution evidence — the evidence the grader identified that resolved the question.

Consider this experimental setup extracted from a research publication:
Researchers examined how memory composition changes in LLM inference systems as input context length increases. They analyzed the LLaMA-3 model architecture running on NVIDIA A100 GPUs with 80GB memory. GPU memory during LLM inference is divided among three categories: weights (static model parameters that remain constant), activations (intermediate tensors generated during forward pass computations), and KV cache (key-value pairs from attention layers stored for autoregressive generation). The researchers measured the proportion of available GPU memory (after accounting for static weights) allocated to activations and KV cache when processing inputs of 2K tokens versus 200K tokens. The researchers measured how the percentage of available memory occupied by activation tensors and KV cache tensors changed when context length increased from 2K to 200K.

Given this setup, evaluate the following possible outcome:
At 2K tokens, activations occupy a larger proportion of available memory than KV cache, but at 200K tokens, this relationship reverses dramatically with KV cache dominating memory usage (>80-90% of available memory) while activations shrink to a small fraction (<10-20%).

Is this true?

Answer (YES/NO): NO